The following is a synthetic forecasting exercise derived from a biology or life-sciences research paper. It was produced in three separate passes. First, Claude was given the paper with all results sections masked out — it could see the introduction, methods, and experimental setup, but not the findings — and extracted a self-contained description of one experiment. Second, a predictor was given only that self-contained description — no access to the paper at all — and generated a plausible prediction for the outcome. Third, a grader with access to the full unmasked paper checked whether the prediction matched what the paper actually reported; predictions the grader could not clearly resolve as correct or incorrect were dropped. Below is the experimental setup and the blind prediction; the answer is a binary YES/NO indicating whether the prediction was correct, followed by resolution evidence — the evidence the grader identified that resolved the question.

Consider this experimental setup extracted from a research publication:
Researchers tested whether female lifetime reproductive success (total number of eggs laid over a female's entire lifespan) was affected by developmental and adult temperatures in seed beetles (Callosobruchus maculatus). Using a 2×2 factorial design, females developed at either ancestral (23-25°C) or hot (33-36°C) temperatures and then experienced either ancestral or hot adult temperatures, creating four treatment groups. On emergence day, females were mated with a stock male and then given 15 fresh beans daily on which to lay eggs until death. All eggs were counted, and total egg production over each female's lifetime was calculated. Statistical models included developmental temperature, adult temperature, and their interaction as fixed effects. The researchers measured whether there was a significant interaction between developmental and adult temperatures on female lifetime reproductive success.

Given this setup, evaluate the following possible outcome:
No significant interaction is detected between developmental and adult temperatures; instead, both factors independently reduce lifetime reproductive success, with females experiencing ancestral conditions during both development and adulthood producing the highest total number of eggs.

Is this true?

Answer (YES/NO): YES